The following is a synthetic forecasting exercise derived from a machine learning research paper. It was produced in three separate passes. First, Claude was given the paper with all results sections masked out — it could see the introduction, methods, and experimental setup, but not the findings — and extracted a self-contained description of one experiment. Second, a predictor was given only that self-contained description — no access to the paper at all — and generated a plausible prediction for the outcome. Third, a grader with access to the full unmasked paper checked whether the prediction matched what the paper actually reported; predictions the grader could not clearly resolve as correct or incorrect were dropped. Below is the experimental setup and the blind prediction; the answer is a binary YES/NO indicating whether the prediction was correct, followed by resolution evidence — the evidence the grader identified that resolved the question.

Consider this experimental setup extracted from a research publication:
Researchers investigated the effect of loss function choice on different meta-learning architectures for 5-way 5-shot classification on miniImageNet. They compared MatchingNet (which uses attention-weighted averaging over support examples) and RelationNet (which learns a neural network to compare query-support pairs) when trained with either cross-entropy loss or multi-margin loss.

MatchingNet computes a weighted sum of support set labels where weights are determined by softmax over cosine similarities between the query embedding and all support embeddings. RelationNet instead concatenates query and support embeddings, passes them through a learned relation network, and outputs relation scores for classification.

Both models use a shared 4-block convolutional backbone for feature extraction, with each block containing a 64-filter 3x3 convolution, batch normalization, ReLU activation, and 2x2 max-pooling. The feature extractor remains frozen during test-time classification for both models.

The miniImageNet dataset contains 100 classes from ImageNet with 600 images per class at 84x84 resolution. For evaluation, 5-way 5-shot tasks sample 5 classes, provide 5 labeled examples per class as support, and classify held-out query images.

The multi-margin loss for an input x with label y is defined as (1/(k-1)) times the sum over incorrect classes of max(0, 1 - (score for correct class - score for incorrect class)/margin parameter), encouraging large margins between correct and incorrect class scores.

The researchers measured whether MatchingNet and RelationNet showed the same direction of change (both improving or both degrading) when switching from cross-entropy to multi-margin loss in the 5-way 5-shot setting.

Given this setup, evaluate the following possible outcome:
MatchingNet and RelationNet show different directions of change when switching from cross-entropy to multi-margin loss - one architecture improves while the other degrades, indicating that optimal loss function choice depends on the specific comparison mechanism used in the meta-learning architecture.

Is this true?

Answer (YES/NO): YES